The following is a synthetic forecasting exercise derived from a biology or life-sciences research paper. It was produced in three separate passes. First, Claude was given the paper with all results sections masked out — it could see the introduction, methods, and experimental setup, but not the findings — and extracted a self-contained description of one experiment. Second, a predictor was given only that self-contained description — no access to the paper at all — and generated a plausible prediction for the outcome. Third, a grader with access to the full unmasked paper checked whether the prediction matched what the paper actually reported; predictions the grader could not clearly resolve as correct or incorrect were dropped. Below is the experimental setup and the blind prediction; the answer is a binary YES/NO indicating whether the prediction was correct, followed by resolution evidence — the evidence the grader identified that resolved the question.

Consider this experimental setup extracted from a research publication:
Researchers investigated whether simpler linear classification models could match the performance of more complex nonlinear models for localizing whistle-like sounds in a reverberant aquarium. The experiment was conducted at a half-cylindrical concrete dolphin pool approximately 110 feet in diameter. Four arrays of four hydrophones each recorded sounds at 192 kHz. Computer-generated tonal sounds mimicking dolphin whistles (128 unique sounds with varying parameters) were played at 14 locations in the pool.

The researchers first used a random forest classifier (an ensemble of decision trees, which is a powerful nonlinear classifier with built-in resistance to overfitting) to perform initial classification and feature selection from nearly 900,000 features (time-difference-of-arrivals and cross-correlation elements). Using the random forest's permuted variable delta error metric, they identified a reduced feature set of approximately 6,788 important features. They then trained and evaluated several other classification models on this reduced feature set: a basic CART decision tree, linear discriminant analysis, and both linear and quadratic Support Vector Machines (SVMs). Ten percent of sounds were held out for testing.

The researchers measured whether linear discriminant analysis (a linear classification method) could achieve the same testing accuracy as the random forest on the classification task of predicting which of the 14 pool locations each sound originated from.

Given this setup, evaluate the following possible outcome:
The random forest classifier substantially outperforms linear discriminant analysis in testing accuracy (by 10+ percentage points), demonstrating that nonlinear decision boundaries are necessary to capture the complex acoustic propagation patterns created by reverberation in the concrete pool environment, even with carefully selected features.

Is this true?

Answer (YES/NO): NO